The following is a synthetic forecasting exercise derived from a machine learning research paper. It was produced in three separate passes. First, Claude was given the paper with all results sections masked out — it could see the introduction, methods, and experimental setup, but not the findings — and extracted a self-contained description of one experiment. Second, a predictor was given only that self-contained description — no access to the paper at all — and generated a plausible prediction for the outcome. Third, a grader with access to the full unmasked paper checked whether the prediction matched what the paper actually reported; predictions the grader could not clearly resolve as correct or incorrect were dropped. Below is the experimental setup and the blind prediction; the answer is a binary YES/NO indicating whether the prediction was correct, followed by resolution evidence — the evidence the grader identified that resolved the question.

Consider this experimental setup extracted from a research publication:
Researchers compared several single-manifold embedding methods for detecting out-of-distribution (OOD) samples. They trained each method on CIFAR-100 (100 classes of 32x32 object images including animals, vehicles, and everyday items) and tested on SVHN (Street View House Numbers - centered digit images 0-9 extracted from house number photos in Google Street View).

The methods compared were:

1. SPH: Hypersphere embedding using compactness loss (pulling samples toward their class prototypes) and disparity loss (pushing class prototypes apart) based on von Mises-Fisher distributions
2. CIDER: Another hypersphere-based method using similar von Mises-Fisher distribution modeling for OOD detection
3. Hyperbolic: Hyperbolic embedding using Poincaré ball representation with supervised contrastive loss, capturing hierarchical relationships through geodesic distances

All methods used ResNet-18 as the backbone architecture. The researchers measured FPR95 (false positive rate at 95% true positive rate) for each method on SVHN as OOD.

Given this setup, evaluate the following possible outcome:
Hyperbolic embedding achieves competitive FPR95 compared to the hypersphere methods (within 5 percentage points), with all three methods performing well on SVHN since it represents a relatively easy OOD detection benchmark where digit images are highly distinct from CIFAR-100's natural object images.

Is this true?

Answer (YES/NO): NO